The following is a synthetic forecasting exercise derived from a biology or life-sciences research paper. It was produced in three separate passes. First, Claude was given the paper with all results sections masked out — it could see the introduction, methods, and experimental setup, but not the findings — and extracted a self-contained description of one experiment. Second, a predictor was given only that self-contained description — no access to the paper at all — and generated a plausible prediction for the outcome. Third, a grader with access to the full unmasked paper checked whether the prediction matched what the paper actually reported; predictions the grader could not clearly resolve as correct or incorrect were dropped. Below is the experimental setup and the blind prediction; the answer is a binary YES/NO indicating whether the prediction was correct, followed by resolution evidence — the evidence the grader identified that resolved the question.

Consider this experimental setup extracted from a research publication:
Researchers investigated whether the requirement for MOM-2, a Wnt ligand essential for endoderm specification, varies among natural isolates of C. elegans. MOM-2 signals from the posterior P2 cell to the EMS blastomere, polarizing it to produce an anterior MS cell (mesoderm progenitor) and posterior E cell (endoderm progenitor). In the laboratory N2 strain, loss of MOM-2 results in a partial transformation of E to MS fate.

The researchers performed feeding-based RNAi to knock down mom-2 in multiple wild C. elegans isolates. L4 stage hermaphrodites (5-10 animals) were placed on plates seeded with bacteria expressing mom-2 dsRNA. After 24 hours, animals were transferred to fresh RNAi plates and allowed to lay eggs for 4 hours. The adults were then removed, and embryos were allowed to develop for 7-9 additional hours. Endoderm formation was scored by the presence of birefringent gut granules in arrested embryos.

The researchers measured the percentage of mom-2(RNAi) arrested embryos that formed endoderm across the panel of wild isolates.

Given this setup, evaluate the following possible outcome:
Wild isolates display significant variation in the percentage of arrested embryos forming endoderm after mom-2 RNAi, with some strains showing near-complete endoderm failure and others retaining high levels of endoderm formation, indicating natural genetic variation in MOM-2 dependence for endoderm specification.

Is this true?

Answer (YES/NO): NO